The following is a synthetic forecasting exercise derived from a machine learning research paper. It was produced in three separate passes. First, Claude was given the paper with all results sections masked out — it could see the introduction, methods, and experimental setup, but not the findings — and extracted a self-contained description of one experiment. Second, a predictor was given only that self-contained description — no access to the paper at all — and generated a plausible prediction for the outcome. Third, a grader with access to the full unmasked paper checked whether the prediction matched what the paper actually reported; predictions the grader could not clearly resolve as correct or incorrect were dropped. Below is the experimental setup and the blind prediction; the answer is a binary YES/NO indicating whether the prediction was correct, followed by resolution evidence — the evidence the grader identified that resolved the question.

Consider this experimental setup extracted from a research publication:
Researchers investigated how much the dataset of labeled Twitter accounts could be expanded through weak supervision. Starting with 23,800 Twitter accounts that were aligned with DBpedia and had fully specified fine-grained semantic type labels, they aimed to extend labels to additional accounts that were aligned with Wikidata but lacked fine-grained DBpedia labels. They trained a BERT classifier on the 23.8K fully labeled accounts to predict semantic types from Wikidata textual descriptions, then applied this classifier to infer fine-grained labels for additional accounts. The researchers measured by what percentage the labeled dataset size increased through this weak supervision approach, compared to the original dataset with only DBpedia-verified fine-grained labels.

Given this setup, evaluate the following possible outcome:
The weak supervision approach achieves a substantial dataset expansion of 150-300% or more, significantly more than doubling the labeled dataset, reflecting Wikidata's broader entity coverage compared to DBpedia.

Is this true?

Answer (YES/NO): NO